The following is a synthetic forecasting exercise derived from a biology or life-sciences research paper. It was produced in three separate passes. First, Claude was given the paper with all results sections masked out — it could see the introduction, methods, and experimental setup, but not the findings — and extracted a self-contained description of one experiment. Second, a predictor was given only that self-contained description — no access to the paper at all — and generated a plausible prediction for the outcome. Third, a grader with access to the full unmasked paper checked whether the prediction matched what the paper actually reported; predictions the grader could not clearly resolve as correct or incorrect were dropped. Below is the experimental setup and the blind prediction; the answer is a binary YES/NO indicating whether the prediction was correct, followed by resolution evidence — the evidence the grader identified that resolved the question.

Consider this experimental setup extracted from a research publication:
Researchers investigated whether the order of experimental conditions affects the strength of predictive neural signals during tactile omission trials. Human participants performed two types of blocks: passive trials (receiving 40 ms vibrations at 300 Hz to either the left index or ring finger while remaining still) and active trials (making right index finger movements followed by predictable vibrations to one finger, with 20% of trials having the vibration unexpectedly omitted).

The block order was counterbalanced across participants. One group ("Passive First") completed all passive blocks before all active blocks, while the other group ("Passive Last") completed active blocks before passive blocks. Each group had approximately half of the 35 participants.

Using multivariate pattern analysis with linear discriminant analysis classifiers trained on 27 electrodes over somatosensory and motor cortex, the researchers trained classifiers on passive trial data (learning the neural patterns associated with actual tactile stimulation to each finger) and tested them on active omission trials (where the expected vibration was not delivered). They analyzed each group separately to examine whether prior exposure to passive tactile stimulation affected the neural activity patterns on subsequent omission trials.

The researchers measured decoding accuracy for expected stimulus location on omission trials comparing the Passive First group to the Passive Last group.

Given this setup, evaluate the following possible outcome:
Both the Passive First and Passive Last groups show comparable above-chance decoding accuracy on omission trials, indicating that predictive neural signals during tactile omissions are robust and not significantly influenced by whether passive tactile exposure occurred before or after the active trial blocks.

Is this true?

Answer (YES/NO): NO